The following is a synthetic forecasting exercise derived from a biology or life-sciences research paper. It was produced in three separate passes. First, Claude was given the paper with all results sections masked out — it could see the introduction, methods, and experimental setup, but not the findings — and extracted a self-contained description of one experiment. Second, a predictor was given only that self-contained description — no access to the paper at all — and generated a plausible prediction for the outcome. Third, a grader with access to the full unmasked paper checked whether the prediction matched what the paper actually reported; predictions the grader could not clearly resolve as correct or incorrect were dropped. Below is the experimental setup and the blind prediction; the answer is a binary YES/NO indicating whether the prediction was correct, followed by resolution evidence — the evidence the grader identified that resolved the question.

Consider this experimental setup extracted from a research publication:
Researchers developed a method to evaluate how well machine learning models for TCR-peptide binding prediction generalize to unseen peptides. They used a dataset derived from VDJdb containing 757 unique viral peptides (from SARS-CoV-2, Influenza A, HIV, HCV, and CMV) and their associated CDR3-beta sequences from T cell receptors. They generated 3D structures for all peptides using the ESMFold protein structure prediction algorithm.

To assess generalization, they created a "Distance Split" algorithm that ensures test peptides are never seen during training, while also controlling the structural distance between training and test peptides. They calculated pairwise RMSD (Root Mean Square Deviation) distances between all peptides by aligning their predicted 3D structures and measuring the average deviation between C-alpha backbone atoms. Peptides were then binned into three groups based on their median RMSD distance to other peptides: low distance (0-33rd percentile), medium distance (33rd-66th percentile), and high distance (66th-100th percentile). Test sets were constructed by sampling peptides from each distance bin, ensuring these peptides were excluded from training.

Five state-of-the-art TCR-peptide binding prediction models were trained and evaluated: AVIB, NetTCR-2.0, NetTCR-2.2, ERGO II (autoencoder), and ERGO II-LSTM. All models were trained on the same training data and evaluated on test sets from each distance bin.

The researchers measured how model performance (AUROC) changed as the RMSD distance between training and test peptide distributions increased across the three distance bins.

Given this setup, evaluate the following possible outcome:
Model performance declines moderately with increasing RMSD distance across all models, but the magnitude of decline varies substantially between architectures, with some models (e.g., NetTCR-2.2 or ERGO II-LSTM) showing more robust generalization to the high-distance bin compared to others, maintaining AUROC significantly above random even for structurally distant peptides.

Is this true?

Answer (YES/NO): NO